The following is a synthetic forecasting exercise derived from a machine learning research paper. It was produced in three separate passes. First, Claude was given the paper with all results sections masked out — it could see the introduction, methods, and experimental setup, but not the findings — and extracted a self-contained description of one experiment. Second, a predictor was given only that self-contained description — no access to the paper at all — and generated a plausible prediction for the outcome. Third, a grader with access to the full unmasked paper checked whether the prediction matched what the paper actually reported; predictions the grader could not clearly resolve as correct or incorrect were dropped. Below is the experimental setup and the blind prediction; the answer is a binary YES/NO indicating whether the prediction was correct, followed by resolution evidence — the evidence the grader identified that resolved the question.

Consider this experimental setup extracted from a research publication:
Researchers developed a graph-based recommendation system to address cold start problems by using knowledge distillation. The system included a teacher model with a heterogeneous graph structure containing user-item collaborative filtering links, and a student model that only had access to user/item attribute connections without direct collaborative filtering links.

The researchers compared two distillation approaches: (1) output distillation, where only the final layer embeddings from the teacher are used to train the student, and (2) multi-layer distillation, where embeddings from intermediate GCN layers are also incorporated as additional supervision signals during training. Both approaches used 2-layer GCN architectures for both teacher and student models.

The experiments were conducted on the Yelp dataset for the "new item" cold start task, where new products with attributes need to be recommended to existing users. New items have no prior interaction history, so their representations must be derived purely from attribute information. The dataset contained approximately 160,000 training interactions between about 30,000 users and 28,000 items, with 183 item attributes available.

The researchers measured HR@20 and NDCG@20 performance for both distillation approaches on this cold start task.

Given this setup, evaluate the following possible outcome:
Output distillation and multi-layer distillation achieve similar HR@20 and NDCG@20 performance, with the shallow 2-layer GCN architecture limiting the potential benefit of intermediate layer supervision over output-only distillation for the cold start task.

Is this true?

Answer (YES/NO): NO